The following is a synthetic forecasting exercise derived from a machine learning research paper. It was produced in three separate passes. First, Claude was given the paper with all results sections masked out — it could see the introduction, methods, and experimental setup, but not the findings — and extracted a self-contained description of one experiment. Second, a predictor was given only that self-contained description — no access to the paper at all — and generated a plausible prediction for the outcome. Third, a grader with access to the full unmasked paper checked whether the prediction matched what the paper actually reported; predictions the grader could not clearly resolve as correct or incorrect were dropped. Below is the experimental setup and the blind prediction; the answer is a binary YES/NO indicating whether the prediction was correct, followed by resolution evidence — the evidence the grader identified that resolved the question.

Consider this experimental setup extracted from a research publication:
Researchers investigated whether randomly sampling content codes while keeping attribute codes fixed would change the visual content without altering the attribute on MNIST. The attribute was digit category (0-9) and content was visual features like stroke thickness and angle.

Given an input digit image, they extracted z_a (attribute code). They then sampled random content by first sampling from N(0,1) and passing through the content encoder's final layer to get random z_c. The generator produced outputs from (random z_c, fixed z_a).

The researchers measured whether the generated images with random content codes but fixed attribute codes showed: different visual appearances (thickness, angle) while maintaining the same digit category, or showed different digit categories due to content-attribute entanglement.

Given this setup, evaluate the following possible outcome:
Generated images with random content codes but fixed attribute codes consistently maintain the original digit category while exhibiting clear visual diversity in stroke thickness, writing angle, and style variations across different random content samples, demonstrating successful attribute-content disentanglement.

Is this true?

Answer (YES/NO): YES